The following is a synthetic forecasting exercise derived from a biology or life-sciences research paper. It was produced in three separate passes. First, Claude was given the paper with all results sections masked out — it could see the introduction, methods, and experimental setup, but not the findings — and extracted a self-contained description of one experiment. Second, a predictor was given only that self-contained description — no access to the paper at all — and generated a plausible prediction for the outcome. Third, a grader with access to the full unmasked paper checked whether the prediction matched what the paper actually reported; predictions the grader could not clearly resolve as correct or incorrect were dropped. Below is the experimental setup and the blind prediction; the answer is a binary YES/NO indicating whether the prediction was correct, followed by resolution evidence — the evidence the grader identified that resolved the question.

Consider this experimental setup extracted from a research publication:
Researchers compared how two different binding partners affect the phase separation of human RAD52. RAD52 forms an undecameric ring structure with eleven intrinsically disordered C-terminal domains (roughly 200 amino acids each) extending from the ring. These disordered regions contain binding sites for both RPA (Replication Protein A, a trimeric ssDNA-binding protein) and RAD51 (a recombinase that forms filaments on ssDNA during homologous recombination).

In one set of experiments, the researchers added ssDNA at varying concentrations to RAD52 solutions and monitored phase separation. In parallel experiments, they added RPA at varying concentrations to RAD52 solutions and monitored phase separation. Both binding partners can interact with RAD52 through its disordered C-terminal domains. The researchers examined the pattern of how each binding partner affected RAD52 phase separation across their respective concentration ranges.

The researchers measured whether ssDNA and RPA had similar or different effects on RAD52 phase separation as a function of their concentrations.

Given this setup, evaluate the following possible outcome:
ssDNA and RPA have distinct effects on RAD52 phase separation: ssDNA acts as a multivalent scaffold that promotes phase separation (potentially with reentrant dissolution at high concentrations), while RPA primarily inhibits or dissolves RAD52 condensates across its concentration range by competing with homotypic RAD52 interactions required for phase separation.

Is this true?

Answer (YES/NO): NO